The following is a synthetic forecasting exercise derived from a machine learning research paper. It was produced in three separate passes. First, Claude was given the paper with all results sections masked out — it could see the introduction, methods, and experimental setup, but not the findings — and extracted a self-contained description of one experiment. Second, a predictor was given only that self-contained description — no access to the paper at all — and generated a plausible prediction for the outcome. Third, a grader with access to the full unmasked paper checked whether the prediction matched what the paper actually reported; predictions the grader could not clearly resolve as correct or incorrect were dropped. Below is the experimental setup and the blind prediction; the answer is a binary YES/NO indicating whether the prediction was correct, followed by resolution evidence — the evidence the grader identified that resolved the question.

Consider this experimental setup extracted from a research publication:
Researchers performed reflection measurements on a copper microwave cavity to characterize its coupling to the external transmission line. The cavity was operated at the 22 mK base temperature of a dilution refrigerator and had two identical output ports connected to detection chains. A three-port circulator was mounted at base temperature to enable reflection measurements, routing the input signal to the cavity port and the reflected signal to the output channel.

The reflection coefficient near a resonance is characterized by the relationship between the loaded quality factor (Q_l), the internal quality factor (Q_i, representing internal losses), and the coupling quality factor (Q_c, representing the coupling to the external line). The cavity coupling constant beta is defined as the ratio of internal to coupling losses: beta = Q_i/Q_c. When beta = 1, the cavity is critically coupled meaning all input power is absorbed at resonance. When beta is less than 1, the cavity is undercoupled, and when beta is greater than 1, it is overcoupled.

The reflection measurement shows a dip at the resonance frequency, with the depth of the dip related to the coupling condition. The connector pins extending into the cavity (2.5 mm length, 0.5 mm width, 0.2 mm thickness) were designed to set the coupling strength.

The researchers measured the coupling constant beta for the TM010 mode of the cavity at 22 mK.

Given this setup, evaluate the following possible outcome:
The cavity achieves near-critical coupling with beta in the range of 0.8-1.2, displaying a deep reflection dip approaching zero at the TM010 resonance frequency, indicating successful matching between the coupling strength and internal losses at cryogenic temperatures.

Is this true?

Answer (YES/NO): YES